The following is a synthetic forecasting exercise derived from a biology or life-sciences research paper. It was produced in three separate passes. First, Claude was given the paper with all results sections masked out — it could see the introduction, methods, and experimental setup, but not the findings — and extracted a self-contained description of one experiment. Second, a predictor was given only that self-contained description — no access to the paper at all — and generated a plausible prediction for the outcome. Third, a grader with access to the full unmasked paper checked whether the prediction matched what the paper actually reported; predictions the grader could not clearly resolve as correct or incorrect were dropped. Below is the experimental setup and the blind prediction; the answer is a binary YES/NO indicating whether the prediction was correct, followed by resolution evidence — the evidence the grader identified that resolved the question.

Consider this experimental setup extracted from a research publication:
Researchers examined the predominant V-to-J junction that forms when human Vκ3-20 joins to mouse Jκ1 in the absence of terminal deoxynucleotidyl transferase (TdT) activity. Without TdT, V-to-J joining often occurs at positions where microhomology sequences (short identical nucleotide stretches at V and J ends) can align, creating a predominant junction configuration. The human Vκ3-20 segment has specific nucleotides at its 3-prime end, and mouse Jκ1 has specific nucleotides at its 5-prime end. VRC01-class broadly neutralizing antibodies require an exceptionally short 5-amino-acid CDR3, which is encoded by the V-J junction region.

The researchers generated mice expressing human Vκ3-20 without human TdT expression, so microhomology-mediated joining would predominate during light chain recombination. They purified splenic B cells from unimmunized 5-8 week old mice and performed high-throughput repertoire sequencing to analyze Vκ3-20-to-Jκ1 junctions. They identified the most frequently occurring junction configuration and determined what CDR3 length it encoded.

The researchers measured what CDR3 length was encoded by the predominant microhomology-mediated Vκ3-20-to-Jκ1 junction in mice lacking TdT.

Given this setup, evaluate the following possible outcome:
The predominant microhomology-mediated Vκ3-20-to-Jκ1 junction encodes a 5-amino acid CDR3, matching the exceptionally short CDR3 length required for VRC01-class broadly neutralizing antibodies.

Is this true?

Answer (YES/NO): NO